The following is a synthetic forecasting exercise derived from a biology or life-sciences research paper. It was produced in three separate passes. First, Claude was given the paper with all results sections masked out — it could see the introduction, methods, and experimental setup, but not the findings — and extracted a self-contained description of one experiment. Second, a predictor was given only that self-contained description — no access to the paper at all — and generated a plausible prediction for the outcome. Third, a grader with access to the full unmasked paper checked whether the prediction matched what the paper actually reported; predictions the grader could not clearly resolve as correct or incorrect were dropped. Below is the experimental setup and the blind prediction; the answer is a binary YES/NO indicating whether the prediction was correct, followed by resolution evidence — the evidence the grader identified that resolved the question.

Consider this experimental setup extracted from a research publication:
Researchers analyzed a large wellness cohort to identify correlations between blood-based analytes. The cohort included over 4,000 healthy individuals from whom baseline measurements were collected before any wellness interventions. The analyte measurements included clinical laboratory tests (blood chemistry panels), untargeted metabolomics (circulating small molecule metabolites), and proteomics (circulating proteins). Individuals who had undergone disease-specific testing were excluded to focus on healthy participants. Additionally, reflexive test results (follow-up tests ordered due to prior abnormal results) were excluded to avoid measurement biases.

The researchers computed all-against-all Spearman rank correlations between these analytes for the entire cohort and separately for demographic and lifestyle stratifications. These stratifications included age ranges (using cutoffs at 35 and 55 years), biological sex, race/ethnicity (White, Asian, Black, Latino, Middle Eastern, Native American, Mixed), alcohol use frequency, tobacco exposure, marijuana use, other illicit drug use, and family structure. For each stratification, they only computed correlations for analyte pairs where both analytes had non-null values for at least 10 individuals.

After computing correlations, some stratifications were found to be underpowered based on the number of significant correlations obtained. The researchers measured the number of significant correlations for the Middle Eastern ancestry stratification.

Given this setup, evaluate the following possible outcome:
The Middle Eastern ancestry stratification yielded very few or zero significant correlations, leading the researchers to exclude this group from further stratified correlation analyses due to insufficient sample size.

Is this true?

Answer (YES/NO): YES